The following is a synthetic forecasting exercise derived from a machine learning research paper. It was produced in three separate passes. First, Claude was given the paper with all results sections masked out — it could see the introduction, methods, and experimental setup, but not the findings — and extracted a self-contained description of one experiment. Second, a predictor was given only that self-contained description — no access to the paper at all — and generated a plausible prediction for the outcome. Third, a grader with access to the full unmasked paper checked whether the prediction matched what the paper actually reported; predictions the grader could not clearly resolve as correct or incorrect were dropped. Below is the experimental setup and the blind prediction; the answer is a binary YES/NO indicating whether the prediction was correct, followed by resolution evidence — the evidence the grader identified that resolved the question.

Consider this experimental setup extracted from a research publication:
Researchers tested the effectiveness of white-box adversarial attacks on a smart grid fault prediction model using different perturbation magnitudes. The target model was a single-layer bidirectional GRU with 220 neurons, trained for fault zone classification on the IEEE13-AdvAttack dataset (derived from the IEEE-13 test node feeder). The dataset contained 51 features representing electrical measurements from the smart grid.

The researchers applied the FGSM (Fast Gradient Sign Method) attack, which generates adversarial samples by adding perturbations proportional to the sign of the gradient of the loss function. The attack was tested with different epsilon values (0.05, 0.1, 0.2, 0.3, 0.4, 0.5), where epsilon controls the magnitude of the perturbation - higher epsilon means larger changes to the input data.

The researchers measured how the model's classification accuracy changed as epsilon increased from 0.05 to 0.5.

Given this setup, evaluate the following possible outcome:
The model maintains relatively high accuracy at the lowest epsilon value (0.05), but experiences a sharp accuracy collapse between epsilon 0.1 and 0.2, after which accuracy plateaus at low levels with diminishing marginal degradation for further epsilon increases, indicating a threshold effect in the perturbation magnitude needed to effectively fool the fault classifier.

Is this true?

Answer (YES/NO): NO